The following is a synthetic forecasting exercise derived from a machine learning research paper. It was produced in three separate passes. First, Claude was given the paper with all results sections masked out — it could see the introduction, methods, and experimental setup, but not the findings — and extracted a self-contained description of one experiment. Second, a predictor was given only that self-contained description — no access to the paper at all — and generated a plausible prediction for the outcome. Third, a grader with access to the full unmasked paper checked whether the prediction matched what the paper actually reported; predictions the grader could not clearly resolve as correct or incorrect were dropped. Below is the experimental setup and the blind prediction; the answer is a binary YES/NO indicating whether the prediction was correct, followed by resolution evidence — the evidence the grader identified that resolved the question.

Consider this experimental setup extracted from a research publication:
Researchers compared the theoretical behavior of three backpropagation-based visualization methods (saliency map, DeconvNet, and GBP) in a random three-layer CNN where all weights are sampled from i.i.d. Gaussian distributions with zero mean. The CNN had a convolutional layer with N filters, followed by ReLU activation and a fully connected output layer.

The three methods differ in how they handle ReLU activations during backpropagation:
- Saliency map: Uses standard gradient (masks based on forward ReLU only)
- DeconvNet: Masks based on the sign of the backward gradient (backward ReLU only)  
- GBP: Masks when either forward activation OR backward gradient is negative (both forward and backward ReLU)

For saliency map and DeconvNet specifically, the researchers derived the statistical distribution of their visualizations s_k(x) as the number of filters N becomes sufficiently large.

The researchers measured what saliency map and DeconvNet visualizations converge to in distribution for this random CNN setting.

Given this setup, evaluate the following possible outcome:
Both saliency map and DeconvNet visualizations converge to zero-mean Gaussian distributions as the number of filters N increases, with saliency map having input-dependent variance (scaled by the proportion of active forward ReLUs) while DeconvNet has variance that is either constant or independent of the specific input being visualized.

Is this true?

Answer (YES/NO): NO